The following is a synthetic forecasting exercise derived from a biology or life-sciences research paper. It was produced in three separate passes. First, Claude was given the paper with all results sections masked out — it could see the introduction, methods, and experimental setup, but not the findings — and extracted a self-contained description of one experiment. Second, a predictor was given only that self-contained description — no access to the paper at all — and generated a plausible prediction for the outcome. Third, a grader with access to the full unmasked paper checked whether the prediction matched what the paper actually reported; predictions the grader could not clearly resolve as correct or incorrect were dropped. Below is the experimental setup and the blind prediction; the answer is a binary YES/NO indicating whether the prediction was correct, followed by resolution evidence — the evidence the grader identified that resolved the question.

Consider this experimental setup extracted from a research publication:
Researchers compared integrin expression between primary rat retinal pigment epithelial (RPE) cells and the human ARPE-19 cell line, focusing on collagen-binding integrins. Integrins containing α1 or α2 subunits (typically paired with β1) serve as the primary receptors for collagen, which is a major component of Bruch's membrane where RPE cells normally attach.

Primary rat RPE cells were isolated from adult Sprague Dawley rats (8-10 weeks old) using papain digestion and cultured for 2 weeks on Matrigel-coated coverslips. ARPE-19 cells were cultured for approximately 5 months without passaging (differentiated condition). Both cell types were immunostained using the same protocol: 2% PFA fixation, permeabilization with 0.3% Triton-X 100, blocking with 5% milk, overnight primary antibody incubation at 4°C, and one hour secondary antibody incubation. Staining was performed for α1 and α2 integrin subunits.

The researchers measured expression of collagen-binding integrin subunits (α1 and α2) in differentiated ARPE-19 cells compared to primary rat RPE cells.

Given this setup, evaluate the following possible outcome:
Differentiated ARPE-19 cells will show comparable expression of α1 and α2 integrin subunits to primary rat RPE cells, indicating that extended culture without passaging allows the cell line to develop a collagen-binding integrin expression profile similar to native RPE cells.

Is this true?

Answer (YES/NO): NO